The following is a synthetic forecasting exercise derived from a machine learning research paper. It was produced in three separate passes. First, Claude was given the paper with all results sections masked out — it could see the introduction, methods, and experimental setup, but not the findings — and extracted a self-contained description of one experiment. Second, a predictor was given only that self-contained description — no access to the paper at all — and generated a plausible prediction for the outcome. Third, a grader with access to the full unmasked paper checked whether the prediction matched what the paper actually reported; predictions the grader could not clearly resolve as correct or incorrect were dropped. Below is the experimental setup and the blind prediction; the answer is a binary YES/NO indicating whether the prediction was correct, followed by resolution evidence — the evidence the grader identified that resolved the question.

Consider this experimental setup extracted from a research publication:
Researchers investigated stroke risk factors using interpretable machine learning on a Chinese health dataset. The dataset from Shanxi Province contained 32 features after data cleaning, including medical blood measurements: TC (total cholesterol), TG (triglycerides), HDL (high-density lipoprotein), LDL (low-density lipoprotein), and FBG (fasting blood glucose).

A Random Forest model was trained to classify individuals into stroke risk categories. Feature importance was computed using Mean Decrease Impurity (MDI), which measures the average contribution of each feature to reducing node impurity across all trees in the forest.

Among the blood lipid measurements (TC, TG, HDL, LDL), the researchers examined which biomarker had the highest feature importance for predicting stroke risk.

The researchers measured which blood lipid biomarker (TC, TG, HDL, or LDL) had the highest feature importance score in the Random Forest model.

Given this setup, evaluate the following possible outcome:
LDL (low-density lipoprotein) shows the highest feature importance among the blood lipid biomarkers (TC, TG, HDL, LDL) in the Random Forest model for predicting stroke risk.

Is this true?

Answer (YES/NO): NO